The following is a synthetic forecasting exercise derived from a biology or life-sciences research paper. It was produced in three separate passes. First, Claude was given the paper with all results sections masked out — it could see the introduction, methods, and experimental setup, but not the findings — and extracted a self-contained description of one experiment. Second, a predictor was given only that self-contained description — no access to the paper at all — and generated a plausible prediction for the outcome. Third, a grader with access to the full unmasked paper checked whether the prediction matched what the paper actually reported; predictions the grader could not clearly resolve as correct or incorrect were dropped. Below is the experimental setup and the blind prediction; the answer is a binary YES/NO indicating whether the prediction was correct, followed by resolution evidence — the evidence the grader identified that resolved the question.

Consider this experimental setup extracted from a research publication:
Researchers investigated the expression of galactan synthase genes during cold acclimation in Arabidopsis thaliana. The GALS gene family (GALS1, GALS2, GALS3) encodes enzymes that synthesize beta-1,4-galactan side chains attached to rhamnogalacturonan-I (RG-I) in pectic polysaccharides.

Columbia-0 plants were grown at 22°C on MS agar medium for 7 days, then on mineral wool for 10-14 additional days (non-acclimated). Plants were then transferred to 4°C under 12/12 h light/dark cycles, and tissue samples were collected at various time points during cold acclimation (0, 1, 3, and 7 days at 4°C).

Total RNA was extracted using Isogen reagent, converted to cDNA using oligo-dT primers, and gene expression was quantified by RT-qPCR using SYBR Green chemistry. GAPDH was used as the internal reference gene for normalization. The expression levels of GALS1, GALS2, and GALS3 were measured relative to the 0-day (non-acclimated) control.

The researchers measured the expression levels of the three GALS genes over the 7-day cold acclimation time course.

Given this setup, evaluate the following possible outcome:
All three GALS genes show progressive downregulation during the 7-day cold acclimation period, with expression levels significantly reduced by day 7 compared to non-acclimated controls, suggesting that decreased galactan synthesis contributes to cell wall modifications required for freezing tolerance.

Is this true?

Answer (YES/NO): NO